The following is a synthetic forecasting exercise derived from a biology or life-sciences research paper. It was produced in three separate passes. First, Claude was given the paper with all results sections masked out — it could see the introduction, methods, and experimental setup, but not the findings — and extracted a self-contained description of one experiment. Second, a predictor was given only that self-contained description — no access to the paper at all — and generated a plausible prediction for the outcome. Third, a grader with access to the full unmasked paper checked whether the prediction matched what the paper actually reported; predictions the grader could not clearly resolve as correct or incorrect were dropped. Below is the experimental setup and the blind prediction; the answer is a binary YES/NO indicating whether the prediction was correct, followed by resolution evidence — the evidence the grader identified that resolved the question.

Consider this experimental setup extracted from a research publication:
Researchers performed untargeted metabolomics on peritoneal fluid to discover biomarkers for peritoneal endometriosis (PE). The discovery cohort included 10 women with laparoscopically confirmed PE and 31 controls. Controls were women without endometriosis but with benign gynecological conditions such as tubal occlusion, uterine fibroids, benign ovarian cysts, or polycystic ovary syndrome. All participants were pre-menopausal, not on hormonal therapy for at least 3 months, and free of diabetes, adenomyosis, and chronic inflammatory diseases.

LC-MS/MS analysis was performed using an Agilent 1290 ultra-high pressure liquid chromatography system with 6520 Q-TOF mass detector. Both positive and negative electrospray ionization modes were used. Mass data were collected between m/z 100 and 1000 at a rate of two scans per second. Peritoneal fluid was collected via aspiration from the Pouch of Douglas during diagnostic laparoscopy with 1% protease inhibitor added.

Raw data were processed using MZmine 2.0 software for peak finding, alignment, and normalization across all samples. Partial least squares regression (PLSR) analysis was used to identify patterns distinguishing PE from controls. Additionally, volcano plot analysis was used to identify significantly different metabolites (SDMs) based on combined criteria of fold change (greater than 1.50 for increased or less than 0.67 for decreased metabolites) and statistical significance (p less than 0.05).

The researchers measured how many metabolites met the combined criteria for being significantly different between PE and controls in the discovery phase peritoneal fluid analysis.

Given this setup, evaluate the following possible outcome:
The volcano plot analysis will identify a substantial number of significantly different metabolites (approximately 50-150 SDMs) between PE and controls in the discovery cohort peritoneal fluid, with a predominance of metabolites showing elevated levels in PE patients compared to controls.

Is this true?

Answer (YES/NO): NO